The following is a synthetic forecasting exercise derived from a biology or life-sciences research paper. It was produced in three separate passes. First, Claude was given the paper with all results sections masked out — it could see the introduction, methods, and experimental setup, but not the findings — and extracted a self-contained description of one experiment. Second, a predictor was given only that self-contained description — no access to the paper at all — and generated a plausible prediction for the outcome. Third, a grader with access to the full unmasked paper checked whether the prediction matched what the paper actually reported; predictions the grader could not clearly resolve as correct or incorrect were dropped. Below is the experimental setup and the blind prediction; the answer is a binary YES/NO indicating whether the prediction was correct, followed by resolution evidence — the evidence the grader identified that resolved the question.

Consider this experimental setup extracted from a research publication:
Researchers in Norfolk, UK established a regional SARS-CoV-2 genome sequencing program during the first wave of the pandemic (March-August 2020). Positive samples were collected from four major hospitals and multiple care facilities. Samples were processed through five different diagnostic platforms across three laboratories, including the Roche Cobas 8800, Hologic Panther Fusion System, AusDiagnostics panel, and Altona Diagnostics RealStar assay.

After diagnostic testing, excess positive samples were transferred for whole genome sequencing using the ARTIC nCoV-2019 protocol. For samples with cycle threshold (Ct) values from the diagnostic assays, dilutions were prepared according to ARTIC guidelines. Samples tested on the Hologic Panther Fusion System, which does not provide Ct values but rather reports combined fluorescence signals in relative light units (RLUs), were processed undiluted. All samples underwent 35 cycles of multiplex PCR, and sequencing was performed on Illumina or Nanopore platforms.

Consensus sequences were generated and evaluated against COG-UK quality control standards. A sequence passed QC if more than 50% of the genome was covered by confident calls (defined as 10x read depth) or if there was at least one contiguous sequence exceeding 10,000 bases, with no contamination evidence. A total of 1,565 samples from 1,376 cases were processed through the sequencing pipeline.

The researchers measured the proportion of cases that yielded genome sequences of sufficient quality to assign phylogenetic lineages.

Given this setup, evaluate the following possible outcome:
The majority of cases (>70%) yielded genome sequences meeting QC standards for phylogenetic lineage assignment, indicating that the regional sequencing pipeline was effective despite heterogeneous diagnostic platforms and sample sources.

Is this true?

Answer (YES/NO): YES